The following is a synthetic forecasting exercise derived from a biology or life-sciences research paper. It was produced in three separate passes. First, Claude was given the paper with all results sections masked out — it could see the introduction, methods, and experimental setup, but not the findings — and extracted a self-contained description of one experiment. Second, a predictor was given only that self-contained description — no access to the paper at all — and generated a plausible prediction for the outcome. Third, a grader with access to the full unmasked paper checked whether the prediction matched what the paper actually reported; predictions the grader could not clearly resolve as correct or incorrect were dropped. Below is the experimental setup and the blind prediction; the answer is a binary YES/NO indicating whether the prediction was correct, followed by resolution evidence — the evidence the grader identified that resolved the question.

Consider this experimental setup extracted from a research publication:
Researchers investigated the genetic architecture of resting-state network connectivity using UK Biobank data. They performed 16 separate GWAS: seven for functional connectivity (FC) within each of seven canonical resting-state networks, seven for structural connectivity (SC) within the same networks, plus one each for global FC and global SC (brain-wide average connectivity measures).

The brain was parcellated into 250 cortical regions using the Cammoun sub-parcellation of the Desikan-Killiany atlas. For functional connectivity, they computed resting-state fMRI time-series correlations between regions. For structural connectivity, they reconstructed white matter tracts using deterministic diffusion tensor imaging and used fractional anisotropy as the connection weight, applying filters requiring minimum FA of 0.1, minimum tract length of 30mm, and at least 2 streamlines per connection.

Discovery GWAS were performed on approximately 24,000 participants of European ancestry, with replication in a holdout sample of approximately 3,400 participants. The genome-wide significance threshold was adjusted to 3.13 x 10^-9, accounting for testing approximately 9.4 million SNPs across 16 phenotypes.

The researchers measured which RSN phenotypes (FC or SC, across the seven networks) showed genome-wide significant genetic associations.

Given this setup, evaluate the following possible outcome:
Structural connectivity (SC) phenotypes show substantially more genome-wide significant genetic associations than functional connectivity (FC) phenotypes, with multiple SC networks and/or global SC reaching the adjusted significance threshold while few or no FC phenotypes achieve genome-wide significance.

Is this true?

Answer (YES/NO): NO